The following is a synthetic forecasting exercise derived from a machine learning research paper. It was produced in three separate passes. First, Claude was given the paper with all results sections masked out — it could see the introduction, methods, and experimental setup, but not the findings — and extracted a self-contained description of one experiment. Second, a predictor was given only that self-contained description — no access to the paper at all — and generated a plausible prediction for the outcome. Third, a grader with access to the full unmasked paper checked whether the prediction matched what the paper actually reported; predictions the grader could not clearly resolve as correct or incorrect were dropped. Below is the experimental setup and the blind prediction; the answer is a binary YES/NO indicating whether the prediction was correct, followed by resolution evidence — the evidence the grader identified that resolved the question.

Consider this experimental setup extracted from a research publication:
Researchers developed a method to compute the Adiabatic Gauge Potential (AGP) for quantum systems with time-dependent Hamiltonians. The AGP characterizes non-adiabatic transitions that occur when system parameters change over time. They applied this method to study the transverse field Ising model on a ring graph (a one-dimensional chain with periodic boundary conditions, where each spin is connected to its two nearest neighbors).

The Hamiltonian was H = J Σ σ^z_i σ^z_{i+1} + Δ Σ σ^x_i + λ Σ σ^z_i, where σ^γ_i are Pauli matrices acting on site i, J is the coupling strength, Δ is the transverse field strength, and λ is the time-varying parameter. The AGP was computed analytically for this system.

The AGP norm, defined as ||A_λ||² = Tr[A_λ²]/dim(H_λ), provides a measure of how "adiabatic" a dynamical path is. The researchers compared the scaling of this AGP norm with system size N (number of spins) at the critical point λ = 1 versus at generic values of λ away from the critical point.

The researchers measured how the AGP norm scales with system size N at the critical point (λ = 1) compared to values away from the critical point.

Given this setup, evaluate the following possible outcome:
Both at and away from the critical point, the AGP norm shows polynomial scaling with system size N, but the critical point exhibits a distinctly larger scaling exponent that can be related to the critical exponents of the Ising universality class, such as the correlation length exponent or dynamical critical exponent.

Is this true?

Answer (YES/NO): NO